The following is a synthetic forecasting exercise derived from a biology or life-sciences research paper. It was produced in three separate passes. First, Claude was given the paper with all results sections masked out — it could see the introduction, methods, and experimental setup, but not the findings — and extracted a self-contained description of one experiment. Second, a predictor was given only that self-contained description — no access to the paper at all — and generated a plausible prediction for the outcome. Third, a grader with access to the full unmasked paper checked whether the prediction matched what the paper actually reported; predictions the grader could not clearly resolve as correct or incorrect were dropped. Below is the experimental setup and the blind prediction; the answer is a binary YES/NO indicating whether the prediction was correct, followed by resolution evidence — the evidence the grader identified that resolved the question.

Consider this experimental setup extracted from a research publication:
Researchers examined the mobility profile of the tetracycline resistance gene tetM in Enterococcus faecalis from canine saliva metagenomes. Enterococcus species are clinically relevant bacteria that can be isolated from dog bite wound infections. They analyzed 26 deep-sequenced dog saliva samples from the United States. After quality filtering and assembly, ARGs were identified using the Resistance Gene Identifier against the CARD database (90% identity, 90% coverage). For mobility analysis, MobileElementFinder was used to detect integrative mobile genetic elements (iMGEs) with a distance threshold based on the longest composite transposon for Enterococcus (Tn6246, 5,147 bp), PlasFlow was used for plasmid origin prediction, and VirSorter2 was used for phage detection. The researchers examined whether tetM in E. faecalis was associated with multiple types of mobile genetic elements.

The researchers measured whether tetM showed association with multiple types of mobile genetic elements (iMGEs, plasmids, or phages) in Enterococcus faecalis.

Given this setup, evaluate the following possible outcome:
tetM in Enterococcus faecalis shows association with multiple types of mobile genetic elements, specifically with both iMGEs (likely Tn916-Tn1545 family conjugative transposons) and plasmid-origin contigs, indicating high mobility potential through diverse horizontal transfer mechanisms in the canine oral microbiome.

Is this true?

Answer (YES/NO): YES